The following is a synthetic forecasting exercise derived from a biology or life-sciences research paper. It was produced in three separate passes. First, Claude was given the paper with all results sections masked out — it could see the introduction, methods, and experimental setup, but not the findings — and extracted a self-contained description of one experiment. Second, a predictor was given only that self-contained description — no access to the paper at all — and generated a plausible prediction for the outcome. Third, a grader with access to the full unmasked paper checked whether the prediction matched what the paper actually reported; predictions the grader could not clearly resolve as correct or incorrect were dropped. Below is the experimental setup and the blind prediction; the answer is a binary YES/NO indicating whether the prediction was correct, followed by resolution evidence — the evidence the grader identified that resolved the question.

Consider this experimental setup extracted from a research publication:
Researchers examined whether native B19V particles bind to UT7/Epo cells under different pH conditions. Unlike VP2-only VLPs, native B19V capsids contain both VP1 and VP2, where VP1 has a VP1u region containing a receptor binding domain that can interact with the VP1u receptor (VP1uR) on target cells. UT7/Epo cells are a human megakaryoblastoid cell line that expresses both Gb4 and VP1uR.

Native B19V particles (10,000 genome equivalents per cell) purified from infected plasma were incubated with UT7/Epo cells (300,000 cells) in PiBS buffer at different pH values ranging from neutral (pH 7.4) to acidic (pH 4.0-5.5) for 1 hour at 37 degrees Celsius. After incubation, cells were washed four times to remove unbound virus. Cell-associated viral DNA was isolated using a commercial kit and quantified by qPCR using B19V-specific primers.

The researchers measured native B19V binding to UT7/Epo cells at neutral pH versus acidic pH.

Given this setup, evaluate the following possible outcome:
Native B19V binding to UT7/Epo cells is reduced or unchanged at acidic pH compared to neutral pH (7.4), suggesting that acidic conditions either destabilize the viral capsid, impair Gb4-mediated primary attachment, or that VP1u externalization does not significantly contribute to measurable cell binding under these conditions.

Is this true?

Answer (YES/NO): NO